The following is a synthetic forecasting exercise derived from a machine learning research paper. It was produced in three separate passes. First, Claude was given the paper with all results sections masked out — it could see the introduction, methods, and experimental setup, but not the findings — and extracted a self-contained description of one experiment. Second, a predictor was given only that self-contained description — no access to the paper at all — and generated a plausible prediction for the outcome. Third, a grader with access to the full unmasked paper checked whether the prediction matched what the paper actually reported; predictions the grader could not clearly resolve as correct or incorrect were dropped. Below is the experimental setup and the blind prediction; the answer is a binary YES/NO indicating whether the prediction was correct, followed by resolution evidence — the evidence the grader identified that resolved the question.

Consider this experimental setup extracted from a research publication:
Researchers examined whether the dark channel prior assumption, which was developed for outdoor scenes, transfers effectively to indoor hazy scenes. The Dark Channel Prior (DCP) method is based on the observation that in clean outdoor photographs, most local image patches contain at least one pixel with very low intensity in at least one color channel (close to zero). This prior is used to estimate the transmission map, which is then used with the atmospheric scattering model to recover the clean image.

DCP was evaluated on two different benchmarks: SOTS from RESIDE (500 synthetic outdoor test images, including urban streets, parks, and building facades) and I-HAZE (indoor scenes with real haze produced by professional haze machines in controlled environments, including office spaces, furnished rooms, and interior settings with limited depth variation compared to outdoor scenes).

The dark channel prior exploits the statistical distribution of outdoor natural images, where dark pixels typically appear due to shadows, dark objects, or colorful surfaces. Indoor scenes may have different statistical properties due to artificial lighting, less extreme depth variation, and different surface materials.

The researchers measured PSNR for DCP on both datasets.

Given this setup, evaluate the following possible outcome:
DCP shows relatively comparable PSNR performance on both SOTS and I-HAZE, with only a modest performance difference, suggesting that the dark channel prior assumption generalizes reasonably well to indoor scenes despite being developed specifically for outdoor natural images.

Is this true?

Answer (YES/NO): NO